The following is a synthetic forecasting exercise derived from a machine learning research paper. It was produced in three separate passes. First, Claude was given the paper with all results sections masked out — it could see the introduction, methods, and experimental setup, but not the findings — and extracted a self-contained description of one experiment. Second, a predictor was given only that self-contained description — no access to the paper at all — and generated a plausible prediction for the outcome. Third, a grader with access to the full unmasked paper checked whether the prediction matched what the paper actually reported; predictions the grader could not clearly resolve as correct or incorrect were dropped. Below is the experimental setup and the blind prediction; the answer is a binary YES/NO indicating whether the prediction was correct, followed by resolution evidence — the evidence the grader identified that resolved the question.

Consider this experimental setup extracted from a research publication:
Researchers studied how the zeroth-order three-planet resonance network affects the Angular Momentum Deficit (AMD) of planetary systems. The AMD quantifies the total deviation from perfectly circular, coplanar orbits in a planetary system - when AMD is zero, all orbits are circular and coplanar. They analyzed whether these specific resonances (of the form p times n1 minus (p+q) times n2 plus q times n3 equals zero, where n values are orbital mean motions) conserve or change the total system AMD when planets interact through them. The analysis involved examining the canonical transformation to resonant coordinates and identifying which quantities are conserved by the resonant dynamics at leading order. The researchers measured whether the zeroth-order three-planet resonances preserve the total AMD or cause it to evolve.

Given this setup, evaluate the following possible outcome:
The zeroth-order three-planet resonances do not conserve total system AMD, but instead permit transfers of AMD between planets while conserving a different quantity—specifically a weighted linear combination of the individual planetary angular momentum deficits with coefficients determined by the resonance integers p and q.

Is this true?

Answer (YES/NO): NO